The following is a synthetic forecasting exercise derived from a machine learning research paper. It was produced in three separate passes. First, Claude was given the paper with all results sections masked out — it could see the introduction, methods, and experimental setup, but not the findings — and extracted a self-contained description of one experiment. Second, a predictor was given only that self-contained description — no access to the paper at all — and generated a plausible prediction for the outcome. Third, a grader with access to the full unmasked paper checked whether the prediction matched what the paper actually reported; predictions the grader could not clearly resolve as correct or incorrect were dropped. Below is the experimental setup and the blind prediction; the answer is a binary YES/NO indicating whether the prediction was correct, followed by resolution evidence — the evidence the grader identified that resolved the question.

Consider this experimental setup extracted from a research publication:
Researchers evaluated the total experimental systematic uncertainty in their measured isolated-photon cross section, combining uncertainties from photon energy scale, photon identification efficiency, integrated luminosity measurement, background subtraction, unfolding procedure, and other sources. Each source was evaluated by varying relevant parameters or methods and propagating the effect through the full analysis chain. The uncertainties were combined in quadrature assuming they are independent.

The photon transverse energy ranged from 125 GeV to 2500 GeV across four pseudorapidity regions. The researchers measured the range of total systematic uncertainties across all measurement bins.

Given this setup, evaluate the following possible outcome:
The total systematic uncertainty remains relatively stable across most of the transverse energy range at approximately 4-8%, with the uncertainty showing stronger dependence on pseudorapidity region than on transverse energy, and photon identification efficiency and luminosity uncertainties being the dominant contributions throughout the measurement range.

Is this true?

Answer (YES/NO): NO